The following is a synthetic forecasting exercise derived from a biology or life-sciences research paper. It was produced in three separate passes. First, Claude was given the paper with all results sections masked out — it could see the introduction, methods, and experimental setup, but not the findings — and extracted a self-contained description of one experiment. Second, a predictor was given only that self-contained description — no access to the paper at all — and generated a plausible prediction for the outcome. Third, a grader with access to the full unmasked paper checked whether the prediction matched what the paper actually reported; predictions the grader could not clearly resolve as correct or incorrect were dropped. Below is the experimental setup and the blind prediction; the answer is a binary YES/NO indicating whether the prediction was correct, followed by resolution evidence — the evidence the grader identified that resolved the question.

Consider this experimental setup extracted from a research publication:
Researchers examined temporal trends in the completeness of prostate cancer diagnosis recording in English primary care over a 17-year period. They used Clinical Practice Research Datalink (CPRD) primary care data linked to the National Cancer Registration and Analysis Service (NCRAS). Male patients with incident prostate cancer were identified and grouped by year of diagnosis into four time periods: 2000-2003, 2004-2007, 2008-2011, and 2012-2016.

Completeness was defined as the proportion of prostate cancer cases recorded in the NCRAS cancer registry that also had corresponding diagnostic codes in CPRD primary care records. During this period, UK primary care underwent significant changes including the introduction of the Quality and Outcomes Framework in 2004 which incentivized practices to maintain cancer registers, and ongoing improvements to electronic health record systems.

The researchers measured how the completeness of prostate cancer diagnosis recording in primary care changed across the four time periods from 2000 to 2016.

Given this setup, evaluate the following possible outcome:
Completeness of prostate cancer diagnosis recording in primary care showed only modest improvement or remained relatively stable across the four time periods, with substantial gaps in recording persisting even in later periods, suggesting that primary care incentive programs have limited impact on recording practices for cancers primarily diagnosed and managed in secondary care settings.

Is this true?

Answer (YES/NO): NO